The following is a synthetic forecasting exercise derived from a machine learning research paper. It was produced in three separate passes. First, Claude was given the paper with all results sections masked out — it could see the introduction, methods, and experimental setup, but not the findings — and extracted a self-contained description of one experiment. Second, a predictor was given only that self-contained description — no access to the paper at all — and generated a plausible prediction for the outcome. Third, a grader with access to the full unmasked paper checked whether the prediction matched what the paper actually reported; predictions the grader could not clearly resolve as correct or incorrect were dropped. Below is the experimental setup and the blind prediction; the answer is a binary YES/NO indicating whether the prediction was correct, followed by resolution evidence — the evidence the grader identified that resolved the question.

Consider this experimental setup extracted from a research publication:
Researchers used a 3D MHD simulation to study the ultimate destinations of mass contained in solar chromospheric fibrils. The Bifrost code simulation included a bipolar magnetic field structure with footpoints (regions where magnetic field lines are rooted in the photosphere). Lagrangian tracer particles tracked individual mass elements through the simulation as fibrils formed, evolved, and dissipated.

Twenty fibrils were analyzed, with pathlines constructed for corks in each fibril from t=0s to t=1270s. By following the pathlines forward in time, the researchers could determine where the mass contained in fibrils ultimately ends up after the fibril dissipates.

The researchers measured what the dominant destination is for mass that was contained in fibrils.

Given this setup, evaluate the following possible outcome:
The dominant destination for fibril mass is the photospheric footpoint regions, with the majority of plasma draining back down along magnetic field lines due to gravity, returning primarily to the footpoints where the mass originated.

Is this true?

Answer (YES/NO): NO